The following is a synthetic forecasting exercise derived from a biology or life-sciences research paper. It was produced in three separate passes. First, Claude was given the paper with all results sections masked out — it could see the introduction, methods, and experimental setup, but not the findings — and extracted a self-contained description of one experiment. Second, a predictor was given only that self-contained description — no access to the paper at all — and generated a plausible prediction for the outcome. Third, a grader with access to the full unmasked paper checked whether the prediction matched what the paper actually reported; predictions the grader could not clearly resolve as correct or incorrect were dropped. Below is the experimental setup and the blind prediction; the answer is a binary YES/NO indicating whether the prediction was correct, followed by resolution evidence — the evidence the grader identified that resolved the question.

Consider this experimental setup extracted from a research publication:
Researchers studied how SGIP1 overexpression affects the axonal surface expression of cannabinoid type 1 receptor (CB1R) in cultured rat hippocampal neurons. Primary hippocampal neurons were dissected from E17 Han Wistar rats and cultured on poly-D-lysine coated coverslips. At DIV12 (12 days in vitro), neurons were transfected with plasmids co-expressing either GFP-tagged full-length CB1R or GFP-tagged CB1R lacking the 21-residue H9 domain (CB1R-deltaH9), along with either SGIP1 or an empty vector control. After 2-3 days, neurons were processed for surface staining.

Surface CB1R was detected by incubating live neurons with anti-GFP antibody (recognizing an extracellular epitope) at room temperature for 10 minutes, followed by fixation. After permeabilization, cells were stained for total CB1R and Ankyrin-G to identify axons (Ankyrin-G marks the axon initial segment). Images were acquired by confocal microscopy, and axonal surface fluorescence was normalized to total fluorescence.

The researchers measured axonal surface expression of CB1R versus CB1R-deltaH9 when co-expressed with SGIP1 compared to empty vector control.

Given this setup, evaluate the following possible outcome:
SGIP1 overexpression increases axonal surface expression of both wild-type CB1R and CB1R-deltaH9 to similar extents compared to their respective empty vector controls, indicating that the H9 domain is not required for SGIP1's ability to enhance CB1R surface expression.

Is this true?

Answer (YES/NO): NO